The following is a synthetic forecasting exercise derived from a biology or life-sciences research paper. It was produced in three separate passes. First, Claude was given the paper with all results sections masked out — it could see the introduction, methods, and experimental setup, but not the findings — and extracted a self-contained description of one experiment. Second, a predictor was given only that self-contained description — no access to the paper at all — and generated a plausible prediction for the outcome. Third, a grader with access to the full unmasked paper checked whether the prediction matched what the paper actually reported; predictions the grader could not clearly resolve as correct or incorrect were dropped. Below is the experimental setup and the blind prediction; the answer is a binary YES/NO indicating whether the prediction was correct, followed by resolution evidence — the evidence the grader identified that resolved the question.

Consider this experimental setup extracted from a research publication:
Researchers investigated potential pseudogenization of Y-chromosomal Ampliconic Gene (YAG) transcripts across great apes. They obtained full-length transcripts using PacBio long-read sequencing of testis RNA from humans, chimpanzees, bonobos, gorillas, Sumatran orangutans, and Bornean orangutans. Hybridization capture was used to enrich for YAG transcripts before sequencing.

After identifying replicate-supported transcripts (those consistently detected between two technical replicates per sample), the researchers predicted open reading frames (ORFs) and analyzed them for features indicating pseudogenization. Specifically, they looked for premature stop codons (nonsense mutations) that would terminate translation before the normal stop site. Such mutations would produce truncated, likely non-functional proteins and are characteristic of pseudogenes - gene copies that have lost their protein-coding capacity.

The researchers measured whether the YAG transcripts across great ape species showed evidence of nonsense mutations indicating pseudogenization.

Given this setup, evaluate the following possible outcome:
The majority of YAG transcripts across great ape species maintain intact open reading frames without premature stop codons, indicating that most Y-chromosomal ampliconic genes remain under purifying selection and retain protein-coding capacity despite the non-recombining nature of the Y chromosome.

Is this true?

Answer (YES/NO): NO